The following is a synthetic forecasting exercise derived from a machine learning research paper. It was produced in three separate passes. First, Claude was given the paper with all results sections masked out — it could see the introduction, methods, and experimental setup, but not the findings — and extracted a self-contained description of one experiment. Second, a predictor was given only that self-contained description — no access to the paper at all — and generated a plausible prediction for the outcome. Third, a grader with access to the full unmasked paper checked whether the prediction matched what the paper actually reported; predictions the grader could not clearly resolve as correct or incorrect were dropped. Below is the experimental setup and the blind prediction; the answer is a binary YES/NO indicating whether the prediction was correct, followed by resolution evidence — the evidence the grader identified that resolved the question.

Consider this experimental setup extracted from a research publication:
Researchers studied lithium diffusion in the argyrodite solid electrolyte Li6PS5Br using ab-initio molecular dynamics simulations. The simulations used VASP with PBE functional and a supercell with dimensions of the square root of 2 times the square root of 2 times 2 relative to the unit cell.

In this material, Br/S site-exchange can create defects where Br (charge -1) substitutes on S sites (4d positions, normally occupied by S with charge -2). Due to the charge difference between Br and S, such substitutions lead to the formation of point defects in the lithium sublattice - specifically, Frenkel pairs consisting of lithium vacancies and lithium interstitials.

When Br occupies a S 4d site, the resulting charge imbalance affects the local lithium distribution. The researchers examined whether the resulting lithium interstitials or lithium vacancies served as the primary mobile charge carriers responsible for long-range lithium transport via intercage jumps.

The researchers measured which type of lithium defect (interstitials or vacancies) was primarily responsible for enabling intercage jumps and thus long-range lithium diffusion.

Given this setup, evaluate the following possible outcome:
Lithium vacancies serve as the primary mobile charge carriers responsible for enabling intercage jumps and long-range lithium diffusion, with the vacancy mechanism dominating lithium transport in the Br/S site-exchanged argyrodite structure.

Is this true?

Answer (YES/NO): NO